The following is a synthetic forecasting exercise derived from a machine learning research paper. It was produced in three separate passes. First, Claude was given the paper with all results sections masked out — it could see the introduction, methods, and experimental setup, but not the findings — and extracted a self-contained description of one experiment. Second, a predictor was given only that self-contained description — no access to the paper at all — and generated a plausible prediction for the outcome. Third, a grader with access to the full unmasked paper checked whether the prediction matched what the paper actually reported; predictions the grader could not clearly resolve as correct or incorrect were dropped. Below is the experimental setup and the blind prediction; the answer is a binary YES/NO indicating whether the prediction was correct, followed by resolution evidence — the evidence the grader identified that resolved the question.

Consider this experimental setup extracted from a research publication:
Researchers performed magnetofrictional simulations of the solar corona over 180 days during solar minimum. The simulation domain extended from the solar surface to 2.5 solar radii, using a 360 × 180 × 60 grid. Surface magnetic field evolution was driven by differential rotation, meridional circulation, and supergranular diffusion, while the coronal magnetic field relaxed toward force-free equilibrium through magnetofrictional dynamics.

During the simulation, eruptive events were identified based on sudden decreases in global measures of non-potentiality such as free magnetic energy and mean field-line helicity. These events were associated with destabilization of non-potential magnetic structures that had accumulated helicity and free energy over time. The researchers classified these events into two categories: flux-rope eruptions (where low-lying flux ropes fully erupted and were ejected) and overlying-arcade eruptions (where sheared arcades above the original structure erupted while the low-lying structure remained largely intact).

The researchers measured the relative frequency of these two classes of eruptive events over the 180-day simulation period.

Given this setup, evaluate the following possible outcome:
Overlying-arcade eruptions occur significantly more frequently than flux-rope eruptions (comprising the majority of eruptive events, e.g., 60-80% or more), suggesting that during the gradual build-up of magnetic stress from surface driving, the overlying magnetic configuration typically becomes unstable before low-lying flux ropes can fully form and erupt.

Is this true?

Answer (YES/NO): NO